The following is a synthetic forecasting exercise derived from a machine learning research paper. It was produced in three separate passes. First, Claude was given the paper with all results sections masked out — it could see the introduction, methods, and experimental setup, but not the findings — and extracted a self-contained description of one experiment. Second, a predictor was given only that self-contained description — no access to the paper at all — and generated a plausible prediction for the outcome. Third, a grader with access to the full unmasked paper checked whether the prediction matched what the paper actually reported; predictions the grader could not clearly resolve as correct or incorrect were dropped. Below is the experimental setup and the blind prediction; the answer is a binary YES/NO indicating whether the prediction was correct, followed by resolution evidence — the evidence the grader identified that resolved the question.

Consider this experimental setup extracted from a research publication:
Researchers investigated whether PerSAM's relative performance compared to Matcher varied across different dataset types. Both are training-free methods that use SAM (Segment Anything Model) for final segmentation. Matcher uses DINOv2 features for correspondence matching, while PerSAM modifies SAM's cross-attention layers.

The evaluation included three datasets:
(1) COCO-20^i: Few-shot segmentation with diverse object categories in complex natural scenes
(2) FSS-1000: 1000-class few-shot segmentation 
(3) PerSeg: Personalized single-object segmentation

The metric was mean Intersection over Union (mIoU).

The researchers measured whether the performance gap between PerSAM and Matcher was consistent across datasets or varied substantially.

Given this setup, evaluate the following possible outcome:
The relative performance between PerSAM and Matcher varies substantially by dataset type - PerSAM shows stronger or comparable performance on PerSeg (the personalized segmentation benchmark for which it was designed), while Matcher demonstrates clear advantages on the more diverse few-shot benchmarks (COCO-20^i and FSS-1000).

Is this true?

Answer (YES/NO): NO